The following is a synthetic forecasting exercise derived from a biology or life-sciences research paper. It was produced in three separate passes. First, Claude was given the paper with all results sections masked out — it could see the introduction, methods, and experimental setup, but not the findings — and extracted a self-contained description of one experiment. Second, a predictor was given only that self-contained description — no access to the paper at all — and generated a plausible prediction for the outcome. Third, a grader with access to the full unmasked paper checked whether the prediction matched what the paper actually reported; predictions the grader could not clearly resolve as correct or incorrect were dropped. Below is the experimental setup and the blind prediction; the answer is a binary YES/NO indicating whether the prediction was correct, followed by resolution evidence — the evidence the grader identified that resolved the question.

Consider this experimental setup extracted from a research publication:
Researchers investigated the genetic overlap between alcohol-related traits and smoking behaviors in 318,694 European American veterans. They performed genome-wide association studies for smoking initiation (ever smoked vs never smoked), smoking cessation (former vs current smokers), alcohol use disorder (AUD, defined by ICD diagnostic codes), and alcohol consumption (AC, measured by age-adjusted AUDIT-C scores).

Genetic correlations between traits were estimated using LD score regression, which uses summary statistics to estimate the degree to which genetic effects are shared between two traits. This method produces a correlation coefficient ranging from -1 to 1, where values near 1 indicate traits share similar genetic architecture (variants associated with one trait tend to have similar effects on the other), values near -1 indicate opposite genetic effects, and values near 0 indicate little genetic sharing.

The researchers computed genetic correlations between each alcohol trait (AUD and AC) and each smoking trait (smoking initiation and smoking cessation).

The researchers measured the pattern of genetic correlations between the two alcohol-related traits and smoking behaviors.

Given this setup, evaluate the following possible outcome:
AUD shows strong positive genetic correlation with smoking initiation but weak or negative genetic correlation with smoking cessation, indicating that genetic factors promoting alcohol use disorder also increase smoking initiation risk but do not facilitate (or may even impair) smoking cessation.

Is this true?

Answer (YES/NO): NO